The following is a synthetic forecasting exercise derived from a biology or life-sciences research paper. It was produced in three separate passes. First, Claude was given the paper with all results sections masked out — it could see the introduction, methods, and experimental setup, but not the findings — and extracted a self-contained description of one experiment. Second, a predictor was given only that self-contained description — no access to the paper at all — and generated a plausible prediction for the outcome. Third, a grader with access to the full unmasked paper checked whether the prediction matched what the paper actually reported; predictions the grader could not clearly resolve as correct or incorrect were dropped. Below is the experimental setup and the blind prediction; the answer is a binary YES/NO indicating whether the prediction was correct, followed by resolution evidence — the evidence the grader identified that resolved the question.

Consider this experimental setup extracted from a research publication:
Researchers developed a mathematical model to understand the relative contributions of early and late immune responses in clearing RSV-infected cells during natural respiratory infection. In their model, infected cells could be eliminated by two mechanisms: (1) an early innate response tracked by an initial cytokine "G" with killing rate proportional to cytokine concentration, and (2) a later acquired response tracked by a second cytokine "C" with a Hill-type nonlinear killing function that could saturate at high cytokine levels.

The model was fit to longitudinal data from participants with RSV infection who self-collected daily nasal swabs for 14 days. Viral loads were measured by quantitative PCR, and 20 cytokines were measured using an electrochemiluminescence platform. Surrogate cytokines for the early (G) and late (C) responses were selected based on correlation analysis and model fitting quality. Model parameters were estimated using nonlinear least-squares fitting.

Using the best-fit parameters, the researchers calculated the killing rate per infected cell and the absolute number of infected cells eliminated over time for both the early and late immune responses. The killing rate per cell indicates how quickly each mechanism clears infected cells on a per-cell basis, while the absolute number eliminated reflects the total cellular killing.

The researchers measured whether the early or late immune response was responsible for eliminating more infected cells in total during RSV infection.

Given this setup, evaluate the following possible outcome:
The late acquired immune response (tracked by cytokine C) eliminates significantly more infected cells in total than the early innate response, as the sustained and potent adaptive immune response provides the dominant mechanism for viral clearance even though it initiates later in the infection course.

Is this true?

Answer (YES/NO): NO